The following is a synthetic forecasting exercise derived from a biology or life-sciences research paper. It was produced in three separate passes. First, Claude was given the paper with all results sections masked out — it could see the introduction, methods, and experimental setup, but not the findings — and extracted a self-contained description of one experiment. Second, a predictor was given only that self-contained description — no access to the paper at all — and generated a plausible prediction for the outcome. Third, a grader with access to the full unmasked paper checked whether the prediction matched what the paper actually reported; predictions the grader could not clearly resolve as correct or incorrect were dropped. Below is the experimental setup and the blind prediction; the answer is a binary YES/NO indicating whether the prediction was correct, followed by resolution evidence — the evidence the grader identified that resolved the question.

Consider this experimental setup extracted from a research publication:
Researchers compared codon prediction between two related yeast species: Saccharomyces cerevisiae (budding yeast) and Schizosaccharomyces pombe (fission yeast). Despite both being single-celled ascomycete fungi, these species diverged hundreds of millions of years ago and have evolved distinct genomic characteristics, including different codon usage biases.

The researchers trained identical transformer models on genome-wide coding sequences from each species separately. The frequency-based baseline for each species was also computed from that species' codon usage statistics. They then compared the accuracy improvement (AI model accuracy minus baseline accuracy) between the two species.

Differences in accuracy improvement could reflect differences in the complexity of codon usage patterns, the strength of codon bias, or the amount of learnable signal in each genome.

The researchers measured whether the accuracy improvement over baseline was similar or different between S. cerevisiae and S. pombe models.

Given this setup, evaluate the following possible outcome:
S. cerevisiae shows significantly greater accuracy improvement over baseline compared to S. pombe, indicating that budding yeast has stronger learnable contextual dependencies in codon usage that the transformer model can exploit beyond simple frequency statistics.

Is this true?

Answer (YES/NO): NO